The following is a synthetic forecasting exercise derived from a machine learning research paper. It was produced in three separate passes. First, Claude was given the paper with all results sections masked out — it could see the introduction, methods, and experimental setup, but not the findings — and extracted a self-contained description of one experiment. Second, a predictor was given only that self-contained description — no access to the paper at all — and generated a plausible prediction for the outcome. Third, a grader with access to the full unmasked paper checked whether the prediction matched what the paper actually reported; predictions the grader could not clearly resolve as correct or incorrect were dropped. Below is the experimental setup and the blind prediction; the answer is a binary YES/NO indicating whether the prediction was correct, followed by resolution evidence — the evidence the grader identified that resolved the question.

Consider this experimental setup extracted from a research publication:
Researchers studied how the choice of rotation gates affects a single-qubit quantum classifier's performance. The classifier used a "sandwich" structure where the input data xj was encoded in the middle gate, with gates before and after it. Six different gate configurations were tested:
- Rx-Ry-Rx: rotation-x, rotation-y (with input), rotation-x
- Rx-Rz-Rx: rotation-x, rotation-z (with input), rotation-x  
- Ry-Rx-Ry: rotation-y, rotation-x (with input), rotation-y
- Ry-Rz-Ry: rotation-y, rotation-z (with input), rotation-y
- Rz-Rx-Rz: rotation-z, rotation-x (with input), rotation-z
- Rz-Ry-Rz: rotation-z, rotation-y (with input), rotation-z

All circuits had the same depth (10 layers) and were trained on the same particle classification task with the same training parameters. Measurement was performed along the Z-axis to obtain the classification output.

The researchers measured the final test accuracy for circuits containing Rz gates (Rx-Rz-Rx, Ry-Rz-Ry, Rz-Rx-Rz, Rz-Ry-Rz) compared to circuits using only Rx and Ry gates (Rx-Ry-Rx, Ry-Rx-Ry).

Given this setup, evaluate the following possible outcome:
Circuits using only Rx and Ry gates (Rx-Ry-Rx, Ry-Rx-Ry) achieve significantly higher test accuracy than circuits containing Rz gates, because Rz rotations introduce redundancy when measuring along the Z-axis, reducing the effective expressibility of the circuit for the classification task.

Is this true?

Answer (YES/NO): NO